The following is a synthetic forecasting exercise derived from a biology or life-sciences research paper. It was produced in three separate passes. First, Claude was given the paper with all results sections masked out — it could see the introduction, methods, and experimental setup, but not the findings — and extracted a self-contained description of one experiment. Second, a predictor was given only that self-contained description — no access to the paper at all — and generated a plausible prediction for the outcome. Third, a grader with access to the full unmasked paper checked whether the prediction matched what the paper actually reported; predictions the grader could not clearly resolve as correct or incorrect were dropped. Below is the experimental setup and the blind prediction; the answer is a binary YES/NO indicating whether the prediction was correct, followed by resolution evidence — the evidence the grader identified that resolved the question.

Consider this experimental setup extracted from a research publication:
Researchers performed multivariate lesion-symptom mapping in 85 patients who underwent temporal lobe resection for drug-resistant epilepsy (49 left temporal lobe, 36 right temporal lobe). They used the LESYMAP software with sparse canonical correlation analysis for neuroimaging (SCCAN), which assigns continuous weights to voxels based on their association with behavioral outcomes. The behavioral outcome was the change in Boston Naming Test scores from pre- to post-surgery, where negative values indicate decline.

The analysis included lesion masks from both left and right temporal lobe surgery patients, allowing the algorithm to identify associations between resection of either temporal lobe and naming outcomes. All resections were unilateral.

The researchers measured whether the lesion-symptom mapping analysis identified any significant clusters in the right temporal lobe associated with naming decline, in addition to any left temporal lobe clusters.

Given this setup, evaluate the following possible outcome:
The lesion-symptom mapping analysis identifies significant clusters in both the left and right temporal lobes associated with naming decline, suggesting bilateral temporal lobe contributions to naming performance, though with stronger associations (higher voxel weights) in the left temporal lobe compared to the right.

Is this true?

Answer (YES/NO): NO